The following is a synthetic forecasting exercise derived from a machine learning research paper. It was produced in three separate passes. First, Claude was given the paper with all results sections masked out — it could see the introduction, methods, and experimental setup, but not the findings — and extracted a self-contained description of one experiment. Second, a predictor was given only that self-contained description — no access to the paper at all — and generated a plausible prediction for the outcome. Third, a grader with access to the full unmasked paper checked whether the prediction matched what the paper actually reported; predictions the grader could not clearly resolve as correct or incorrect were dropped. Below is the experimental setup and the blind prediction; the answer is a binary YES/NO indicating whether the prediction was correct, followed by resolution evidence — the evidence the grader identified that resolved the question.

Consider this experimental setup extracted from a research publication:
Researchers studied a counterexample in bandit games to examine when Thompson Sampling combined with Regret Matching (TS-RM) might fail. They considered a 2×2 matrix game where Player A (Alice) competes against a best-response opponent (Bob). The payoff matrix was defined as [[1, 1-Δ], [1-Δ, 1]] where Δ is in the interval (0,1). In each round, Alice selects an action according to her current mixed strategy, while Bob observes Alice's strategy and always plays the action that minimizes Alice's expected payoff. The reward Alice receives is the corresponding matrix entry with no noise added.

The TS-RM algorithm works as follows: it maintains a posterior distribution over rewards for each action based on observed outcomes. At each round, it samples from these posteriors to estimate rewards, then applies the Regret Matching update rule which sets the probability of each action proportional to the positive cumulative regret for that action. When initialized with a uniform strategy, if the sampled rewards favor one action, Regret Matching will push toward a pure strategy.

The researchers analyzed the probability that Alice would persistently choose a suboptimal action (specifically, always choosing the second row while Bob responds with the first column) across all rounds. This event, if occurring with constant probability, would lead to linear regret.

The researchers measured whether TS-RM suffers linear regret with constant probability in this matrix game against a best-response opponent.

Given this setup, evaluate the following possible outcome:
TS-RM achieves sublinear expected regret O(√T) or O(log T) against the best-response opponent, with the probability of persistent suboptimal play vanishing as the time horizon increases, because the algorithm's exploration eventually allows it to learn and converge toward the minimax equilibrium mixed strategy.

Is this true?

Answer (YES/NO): NO